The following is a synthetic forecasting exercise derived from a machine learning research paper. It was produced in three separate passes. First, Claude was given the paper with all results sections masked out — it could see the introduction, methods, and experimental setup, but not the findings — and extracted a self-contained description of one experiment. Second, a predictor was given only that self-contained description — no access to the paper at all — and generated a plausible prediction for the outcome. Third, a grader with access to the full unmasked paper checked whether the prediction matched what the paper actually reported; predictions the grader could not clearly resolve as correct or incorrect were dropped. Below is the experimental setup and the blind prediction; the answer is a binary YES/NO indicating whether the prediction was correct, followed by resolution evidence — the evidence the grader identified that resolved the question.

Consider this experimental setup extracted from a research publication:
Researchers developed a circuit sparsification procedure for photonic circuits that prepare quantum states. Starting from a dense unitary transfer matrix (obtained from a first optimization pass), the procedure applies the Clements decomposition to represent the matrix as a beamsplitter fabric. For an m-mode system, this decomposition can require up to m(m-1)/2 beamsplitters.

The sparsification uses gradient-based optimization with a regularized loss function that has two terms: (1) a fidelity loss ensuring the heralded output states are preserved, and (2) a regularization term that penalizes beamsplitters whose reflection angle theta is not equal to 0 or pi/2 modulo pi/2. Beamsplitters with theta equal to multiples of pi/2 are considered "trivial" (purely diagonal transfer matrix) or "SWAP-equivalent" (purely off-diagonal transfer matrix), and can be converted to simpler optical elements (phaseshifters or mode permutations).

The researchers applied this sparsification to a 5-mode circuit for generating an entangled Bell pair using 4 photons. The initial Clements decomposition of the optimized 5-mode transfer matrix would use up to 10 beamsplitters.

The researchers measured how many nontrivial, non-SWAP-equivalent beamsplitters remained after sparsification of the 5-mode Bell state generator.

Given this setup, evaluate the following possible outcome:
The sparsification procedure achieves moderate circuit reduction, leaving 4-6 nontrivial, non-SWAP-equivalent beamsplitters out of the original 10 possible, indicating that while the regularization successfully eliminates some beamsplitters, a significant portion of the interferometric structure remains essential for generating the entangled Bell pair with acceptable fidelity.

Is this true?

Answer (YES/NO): YES